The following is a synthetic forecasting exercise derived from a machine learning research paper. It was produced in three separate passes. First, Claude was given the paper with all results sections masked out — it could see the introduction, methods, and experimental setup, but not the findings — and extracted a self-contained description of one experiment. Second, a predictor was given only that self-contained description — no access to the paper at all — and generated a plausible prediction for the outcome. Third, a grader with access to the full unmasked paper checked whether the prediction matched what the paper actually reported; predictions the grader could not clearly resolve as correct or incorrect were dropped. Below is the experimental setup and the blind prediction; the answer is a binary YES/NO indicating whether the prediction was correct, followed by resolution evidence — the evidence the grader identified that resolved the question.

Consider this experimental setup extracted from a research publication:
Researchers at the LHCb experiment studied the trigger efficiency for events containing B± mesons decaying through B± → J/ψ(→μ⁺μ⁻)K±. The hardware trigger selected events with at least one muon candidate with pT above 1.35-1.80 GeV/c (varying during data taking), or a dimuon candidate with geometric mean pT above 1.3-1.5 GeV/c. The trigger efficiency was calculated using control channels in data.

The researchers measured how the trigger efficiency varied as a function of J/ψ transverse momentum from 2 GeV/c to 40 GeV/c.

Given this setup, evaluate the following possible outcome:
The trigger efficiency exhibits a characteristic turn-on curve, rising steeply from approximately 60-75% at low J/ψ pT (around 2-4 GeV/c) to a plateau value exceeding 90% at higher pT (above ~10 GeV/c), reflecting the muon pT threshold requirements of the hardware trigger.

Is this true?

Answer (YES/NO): NO